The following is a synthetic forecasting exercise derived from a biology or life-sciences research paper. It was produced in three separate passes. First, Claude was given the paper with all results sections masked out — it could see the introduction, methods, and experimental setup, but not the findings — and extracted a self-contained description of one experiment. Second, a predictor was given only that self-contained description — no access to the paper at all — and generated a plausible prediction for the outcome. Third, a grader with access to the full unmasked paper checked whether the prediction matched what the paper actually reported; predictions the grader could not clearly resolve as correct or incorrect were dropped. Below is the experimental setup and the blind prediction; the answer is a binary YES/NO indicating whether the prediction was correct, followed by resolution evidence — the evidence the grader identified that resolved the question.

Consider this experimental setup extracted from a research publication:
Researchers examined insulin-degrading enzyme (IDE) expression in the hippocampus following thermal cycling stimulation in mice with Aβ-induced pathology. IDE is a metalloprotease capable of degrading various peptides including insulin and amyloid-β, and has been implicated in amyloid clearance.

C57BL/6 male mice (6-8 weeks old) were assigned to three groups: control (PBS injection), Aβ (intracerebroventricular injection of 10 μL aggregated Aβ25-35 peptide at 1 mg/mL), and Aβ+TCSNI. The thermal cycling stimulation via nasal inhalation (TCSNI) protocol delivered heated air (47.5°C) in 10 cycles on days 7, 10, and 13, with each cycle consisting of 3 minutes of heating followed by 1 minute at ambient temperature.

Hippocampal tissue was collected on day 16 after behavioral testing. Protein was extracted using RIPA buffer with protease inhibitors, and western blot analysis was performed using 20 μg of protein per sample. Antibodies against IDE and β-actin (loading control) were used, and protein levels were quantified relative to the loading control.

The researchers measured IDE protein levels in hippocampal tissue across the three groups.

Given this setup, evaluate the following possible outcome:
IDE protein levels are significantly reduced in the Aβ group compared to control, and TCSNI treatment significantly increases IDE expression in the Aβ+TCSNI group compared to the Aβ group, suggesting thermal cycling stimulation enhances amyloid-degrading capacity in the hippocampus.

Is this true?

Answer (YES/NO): NO